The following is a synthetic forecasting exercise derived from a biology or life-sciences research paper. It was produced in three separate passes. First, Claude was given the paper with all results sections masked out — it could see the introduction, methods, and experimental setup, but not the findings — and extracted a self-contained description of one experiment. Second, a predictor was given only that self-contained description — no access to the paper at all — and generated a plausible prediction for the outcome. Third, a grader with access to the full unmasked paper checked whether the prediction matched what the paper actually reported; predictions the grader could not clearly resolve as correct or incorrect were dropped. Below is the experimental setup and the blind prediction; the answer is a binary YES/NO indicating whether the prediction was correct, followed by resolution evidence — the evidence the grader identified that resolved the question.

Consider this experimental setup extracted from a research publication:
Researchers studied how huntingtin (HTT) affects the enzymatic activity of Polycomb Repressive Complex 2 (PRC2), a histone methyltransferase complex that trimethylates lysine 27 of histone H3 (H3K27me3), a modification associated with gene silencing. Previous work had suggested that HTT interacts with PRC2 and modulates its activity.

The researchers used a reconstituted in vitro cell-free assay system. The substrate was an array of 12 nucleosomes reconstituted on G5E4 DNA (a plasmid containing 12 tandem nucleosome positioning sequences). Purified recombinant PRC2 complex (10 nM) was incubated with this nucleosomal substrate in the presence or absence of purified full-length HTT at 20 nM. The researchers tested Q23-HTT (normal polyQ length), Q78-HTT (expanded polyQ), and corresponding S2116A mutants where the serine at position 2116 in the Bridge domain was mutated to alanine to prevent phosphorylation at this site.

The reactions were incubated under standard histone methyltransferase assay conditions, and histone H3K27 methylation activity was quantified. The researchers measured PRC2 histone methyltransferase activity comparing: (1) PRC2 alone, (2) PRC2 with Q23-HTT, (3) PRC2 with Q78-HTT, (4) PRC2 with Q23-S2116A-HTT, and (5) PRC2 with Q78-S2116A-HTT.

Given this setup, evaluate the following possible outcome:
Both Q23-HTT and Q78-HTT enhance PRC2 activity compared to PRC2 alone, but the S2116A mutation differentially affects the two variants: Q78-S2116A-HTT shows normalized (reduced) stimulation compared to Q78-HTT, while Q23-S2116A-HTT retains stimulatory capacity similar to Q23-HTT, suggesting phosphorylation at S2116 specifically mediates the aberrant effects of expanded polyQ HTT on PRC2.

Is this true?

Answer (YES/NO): YES